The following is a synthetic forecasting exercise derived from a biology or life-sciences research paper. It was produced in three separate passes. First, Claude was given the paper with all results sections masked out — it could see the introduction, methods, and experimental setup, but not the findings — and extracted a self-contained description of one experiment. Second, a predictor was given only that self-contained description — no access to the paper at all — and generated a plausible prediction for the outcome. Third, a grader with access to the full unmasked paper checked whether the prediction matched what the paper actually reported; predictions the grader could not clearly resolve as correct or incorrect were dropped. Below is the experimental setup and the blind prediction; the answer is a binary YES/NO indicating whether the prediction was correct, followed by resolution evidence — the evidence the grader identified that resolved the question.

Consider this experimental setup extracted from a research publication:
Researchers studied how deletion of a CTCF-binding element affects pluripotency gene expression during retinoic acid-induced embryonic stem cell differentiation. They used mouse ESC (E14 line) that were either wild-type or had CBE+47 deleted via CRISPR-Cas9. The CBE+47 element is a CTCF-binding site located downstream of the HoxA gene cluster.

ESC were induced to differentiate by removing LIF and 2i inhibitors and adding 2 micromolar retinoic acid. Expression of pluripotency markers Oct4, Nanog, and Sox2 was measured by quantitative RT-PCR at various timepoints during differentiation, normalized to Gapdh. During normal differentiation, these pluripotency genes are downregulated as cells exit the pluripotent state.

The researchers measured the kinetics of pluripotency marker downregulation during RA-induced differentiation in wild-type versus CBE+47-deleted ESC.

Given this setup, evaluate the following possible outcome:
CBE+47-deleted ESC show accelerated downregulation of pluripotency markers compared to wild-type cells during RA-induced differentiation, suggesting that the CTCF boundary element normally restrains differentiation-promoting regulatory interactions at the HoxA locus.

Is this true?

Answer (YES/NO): YES